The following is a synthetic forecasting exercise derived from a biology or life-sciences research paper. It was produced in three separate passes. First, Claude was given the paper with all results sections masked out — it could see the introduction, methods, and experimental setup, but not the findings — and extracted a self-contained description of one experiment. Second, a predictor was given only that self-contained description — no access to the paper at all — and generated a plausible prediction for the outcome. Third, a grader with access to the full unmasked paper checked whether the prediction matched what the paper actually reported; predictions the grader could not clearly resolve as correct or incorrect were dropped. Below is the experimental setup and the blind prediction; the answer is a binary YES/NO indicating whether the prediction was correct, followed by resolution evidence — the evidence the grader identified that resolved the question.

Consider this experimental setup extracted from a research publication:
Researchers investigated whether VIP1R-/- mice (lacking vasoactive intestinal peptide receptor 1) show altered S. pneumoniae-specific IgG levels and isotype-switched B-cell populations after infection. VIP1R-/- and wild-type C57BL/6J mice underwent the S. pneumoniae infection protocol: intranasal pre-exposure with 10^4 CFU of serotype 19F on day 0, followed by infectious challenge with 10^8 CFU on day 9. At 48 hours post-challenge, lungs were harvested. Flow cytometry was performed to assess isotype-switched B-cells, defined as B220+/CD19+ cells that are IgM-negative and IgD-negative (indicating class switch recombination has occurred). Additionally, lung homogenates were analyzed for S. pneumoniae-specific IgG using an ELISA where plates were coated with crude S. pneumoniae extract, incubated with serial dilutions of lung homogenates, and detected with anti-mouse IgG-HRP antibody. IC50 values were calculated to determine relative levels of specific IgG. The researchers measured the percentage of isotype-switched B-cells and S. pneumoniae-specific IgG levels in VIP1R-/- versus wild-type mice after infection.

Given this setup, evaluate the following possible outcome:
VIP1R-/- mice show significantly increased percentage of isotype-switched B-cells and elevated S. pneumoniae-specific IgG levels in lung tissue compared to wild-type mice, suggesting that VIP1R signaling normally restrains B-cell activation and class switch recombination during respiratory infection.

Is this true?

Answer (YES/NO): NO